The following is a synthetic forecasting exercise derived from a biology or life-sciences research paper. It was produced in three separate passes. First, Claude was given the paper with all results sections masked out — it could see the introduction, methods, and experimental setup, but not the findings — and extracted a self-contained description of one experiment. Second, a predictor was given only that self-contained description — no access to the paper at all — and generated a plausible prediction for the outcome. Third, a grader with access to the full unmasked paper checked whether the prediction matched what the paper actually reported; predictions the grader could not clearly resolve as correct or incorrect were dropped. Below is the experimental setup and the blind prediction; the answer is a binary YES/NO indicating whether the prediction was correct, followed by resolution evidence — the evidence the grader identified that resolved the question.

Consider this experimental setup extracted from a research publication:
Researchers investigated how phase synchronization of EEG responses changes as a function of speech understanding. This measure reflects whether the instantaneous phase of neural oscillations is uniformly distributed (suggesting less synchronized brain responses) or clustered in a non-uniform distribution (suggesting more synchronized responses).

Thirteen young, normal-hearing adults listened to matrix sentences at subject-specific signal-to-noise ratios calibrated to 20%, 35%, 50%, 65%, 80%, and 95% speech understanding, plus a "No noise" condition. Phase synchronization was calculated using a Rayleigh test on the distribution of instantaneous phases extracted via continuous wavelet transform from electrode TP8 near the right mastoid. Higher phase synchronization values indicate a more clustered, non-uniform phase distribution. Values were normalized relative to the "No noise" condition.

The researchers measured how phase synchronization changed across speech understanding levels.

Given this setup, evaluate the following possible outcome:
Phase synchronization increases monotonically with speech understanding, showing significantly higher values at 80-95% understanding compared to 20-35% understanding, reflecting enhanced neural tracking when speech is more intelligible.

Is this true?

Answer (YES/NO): NO